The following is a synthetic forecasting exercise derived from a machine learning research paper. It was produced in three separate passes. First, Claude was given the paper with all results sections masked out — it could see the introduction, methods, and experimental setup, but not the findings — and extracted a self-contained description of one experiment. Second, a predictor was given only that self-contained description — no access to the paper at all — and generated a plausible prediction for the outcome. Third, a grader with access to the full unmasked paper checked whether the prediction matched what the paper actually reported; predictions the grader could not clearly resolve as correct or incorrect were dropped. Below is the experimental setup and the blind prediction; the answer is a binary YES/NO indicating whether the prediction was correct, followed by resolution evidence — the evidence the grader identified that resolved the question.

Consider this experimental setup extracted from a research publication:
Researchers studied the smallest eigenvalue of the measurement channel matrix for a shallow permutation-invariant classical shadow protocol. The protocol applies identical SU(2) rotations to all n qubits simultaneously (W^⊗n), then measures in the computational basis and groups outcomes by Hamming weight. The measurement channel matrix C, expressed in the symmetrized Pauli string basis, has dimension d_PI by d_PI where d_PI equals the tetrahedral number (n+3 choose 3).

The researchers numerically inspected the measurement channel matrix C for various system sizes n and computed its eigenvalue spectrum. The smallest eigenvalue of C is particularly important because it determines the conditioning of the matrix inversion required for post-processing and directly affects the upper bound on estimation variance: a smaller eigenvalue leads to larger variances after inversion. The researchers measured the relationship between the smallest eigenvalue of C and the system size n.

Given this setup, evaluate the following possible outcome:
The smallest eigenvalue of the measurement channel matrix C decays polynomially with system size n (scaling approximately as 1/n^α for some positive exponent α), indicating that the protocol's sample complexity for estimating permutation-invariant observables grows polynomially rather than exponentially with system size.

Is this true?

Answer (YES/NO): YES